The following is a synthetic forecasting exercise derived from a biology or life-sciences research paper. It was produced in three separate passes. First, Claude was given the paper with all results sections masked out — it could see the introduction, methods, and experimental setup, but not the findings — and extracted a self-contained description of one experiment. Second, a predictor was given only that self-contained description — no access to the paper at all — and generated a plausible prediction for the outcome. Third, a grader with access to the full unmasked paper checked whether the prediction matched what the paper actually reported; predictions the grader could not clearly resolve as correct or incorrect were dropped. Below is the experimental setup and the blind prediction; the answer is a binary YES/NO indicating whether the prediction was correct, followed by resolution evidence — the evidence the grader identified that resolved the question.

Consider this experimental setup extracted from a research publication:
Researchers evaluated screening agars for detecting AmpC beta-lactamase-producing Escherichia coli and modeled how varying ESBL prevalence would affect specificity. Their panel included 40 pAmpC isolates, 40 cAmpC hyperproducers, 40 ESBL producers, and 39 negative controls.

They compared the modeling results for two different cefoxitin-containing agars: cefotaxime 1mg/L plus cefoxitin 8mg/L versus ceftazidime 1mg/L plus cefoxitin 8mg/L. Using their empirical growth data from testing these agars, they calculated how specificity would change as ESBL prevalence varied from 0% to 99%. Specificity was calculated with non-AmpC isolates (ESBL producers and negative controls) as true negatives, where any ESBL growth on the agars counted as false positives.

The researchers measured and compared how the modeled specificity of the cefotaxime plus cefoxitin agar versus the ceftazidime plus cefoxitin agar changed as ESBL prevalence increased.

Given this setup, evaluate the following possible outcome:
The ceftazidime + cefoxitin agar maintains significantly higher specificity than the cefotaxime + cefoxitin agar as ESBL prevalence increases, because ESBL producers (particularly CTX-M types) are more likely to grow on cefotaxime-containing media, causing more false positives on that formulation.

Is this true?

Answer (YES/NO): NO